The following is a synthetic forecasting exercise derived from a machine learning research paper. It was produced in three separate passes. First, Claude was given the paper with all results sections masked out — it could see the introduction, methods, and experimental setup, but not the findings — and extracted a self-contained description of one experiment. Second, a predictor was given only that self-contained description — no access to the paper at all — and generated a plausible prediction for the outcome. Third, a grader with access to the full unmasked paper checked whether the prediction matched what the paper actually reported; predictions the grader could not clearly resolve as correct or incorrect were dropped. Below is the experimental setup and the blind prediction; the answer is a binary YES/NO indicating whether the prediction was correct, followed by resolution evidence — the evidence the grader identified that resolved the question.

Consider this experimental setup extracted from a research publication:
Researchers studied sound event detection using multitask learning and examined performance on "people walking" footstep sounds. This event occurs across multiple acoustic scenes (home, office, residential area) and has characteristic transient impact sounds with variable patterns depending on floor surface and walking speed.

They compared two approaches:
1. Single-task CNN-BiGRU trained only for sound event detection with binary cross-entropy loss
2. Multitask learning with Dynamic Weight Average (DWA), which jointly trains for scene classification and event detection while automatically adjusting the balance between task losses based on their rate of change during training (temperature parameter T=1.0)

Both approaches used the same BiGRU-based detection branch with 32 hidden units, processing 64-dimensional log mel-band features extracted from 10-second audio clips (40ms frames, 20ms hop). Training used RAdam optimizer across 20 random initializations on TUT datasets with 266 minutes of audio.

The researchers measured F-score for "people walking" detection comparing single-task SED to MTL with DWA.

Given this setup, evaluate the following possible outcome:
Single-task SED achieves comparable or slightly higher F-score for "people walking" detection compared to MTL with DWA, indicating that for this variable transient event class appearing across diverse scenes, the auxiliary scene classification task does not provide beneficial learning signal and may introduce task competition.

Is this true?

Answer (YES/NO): NO